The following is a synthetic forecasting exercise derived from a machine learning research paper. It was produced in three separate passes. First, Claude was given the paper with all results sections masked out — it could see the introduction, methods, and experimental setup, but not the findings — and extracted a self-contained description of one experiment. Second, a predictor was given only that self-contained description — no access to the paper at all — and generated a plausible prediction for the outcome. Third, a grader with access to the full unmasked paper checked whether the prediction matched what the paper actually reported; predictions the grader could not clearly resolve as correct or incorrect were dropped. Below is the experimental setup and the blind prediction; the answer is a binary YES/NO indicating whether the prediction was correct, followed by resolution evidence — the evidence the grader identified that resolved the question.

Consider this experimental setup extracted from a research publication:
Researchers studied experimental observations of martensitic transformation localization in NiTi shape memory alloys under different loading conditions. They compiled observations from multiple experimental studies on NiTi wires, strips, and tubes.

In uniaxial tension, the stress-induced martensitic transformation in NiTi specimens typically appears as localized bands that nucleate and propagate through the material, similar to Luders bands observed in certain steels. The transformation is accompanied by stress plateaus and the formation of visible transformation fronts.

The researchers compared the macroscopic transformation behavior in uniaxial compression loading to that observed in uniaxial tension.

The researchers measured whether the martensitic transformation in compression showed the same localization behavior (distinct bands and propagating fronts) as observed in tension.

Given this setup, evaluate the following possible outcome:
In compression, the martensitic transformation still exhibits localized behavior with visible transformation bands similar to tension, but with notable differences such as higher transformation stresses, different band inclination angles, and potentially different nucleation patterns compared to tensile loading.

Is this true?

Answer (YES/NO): NO